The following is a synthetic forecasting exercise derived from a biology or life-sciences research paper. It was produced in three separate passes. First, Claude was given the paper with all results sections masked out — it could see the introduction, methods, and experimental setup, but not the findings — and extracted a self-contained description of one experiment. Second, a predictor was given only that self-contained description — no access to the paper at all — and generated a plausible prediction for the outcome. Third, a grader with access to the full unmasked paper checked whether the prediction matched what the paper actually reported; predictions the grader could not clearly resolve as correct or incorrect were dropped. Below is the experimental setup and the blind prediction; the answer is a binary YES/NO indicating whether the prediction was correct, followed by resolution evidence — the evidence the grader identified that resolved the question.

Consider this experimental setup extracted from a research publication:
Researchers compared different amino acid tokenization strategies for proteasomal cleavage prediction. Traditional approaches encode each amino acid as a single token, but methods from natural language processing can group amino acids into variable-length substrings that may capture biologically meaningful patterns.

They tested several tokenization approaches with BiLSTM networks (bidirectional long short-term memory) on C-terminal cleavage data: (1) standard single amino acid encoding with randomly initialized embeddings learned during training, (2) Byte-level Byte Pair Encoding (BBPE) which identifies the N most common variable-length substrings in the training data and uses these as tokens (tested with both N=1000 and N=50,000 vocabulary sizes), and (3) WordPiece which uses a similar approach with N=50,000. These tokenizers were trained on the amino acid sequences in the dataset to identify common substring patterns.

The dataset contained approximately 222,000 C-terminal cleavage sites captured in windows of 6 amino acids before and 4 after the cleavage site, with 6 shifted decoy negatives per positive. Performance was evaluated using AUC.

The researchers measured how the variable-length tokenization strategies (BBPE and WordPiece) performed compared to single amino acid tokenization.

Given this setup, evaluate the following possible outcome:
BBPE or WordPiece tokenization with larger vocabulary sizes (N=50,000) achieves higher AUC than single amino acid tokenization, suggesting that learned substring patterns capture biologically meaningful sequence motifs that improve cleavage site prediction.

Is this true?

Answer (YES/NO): NO